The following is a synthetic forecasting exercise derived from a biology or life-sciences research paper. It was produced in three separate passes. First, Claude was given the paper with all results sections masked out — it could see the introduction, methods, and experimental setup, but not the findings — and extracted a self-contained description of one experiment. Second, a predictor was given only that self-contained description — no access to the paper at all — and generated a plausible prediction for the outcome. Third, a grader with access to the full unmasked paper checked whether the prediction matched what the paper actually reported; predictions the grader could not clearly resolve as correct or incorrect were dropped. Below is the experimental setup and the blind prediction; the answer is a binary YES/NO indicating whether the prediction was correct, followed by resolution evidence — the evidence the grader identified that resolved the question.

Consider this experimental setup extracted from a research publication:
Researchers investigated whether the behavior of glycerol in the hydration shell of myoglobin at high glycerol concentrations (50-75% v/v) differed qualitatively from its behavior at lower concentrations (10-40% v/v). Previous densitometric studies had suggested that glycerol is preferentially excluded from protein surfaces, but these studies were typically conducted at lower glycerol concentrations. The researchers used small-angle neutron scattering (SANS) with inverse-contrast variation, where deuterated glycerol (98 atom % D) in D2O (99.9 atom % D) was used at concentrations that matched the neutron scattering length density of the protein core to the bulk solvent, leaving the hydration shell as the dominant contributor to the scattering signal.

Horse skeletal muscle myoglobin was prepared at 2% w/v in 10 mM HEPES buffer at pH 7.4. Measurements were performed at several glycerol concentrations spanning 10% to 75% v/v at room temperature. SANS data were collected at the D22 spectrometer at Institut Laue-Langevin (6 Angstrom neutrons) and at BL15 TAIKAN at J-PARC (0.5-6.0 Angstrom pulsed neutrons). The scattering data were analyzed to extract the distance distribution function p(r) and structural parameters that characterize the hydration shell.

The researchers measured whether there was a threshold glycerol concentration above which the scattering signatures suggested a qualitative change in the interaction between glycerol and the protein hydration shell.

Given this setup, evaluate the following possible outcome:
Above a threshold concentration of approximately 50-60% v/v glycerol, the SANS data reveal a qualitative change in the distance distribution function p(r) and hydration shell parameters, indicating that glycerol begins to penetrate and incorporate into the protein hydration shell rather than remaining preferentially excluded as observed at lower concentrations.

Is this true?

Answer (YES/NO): NO